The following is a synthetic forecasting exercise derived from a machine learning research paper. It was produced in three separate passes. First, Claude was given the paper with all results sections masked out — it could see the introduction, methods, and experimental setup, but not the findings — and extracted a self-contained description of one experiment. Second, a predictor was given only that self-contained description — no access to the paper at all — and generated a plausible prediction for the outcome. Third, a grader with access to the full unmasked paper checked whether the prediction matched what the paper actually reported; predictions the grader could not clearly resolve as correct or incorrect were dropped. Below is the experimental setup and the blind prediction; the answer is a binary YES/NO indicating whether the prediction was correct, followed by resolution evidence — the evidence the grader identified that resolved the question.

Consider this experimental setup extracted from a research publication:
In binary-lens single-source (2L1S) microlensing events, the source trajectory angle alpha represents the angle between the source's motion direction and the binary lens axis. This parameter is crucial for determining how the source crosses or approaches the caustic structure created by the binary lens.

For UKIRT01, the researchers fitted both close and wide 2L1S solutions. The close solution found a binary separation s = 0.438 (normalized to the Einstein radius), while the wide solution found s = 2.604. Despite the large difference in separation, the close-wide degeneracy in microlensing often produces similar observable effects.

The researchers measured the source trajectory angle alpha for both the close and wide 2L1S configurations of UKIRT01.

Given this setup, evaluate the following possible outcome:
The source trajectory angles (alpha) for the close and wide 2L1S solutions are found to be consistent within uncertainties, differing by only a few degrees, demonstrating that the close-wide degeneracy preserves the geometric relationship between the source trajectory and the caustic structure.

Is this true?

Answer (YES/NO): YES